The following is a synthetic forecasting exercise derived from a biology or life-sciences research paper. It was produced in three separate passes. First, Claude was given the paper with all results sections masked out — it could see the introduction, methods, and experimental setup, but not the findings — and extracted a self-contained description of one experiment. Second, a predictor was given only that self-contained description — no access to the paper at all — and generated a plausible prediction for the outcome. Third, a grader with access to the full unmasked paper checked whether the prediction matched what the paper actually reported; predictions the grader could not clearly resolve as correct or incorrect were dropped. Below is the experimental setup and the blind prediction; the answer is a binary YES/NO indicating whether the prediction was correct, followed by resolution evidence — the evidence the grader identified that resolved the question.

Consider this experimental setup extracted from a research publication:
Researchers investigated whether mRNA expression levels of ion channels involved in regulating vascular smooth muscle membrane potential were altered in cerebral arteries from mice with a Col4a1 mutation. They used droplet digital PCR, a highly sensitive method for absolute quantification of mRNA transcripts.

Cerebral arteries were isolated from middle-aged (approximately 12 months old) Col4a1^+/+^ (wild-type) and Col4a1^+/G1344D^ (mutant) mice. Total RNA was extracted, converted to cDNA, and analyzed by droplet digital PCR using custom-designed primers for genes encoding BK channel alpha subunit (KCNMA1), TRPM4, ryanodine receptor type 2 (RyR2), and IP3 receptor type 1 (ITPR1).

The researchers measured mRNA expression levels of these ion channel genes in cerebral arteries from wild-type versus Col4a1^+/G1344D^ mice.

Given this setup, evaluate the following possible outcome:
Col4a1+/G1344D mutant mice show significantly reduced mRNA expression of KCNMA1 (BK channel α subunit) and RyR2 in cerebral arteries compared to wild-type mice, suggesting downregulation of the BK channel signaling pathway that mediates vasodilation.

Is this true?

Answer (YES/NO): NO